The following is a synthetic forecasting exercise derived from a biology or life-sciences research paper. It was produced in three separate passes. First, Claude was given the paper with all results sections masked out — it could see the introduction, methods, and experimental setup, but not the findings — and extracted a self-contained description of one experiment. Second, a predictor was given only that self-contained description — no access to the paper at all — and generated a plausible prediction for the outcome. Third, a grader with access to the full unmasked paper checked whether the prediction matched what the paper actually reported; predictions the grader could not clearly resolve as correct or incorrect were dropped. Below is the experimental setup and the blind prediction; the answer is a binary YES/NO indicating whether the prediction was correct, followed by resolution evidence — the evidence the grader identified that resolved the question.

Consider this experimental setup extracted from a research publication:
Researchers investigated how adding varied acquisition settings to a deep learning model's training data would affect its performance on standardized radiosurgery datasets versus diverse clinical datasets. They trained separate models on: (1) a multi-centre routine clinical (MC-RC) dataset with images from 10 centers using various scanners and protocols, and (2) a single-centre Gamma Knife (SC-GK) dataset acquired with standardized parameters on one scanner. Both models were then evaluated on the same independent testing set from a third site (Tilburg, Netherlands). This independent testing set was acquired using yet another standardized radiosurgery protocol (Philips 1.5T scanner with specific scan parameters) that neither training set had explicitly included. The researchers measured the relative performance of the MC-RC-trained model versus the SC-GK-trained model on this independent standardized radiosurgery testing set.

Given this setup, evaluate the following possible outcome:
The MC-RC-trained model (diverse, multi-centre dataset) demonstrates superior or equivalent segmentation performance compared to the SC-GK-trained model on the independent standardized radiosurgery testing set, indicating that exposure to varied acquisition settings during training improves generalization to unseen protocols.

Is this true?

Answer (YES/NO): YES